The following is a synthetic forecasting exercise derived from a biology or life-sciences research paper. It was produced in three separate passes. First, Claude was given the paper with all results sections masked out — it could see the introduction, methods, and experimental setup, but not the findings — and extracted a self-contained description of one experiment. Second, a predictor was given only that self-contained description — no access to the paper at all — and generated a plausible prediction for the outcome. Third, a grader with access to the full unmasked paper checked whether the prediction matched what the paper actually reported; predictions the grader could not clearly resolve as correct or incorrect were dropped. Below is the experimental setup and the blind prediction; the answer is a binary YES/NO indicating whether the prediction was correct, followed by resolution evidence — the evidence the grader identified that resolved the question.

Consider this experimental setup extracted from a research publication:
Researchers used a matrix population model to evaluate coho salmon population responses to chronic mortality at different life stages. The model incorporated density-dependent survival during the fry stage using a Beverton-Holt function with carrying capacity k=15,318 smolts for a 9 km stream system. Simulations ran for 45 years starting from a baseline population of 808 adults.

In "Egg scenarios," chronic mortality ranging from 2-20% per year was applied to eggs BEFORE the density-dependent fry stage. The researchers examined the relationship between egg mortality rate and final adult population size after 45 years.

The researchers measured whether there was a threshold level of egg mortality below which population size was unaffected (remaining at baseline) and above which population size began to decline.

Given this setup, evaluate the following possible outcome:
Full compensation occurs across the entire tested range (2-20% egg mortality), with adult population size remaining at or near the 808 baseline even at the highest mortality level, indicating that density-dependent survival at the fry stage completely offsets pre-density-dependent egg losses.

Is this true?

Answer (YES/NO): NO